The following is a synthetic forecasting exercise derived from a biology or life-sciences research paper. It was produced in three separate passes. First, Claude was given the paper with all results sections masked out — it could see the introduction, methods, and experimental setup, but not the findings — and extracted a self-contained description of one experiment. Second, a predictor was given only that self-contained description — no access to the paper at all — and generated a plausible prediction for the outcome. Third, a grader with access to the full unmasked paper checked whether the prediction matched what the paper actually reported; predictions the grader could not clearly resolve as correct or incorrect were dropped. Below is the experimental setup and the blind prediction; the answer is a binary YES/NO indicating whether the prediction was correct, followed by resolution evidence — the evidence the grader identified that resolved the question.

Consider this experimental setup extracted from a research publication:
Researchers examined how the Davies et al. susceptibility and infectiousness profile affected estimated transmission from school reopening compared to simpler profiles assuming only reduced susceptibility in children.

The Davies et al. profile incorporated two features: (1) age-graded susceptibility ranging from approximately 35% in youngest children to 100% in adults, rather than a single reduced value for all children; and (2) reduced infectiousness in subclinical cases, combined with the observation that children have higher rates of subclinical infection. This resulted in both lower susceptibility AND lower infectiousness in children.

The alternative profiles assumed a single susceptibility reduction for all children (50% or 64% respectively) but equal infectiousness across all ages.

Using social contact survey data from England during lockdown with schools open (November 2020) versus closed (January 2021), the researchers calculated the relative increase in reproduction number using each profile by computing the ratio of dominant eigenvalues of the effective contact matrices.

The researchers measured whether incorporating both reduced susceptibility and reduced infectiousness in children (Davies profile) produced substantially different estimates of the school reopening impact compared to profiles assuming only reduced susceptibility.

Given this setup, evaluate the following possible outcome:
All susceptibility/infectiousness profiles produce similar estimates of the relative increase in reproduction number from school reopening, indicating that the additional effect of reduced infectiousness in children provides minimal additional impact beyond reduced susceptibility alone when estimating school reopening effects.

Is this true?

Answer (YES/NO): NO